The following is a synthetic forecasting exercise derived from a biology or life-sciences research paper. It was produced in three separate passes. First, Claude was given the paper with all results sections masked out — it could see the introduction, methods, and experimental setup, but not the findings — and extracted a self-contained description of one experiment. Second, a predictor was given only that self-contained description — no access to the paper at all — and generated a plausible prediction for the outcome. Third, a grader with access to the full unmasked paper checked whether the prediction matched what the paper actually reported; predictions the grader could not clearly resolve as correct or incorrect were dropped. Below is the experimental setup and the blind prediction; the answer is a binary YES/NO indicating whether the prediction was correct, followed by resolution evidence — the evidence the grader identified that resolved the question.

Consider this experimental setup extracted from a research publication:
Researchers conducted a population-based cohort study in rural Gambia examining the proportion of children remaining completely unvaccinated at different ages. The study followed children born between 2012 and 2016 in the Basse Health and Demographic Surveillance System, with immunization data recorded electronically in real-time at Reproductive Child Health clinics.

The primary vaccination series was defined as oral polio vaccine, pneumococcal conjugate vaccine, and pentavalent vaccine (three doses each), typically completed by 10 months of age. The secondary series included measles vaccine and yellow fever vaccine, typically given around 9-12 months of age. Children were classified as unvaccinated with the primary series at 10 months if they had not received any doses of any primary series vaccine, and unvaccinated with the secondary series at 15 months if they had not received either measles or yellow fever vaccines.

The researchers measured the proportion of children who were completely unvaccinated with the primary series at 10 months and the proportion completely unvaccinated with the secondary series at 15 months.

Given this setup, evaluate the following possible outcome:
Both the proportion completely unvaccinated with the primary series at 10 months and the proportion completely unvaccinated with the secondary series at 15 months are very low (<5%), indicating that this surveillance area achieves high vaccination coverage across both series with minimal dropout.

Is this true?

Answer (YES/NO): NO